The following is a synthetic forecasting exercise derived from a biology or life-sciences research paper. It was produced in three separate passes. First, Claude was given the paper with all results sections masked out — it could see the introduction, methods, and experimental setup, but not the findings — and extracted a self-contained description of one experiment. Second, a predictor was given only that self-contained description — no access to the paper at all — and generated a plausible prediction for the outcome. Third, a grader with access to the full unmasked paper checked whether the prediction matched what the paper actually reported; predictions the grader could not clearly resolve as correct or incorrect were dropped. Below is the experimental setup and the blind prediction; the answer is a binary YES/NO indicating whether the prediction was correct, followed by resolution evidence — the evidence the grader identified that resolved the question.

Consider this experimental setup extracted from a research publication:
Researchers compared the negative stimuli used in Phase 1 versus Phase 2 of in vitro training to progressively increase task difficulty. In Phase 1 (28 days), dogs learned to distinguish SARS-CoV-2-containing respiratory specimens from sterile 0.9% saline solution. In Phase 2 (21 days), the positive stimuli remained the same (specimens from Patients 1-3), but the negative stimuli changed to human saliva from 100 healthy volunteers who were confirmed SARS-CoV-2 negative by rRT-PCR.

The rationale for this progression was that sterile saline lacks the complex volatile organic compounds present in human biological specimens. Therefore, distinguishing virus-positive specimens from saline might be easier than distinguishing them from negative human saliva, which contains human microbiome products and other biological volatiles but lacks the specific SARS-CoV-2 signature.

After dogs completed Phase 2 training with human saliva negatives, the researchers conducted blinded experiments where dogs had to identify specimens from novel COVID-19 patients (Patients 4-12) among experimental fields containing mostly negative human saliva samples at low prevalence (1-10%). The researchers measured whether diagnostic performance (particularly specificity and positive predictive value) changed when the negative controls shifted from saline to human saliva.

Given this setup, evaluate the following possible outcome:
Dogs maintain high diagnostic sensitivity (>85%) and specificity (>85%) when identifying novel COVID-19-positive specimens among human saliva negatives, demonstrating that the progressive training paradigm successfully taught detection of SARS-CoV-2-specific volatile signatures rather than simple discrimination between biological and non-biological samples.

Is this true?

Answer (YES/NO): YES